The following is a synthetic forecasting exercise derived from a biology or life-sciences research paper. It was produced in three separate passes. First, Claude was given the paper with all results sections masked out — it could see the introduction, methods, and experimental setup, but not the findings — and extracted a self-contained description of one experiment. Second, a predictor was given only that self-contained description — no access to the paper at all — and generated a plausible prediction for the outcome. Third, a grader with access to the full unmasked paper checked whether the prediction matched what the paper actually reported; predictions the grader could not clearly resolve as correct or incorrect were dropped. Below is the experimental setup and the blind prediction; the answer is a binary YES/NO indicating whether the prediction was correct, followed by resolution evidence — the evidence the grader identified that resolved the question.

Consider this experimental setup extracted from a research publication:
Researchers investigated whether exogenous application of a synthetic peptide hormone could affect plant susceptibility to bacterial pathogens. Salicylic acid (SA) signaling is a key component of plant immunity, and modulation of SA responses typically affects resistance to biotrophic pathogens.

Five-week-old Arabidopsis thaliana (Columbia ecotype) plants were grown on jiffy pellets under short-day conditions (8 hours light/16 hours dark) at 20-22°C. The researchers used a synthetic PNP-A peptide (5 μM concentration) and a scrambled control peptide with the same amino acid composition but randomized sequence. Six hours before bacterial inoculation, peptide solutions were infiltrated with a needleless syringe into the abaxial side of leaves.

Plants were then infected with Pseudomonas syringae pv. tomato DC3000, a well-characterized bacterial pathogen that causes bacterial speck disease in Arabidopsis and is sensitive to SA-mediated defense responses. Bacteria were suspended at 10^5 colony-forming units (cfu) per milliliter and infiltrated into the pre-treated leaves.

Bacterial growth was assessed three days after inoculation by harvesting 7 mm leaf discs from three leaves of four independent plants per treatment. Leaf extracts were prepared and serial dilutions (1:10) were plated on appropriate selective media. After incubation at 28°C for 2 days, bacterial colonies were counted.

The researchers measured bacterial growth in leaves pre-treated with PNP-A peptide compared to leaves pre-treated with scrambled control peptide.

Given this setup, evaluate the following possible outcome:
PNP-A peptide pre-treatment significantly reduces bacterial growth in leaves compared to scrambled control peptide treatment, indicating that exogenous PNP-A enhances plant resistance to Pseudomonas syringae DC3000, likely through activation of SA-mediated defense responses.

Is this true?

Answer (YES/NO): NO